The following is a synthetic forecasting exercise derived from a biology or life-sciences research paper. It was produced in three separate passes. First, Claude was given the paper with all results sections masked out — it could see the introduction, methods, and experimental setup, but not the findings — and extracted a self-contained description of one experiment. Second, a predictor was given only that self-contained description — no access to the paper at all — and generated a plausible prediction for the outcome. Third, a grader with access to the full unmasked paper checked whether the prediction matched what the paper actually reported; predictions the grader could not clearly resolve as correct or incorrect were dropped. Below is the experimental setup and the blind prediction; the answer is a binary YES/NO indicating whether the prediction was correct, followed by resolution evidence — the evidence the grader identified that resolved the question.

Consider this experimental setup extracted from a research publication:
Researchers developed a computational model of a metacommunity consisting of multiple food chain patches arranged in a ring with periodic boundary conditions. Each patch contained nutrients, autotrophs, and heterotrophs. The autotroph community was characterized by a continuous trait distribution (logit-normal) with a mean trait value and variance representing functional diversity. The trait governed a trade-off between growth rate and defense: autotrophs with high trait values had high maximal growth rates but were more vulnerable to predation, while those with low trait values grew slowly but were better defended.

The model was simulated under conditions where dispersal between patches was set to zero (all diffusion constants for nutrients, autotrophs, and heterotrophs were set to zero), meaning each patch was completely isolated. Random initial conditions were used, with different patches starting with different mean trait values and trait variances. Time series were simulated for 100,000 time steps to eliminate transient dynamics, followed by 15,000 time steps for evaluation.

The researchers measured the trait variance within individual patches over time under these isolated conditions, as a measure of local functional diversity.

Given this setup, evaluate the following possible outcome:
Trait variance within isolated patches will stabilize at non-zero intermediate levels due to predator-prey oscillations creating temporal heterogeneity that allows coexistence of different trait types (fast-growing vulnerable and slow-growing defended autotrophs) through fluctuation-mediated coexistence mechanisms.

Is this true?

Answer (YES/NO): NO